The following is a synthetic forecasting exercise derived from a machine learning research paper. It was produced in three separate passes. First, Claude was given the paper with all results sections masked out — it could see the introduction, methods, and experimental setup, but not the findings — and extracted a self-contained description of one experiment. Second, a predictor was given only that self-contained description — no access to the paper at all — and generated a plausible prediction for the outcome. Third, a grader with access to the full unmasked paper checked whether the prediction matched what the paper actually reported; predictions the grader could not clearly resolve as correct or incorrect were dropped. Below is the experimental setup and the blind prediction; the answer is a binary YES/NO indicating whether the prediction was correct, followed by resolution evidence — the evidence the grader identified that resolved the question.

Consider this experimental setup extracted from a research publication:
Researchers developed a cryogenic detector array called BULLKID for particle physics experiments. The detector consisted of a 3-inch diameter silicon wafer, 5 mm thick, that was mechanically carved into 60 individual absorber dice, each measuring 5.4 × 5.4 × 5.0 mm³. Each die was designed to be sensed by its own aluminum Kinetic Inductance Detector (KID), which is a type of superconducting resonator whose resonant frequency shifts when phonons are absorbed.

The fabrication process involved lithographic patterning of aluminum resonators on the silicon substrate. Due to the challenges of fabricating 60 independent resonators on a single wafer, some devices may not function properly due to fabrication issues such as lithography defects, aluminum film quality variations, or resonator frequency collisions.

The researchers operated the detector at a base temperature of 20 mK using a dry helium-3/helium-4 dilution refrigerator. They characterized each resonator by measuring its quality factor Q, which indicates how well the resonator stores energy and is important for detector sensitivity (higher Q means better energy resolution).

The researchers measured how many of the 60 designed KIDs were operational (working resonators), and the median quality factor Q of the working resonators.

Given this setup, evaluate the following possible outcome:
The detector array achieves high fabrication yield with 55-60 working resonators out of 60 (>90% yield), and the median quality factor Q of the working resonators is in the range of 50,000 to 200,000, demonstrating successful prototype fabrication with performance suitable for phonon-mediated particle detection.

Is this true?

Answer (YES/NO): YES